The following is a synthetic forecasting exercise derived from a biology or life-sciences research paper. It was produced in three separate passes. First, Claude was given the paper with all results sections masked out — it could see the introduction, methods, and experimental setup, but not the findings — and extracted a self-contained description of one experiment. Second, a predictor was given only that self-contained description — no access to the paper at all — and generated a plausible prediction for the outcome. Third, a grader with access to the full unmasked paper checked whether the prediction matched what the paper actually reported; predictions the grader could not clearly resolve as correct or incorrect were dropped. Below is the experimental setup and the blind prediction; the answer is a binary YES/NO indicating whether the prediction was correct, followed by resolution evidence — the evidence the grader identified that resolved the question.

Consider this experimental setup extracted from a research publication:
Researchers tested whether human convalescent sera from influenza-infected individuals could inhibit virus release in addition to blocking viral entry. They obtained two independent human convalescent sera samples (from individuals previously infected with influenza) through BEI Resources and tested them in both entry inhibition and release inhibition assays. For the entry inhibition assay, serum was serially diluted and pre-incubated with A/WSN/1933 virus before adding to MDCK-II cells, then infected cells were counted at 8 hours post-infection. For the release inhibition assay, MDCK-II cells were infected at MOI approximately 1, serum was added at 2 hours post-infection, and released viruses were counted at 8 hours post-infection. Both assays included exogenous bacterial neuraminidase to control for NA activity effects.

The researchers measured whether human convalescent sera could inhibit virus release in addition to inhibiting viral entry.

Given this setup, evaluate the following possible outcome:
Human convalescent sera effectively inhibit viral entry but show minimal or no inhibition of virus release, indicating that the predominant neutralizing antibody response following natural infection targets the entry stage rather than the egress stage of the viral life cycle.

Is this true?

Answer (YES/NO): NO